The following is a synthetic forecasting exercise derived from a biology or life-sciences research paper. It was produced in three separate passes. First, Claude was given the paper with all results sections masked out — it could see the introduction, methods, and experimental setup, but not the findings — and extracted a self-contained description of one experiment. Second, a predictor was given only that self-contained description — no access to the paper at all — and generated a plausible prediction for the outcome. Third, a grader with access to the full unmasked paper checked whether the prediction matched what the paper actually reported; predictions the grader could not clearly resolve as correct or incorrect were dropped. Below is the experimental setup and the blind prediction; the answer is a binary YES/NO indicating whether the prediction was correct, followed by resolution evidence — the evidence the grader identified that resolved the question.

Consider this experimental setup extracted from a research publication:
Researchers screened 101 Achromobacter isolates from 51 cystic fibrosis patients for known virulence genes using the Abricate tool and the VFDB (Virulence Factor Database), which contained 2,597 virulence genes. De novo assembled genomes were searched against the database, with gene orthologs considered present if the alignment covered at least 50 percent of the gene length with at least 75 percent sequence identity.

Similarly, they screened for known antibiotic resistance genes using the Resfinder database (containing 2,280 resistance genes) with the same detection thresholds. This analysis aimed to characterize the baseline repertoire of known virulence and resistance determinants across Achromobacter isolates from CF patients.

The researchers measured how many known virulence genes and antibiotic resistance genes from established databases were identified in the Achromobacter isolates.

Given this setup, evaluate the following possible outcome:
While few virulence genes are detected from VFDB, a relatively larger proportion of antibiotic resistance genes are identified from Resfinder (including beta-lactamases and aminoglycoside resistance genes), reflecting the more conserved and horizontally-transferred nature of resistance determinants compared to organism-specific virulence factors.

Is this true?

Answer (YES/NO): NO